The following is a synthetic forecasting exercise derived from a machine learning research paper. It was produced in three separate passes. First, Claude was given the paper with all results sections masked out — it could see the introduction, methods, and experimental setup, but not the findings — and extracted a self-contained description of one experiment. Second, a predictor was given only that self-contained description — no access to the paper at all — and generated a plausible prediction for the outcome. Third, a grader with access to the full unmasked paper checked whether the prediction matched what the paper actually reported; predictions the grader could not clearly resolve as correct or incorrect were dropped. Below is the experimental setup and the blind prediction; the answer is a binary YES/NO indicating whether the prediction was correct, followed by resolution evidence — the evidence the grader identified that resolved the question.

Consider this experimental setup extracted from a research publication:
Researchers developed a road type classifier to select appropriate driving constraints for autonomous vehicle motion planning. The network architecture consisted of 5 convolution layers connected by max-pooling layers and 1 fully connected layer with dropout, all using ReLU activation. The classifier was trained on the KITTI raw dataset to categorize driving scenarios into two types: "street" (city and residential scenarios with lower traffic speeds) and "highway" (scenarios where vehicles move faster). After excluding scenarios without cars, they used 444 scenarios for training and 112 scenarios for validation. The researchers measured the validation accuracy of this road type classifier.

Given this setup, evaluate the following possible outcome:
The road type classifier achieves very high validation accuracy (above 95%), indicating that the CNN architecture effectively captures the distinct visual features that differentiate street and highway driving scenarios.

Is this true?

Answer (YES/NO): NO